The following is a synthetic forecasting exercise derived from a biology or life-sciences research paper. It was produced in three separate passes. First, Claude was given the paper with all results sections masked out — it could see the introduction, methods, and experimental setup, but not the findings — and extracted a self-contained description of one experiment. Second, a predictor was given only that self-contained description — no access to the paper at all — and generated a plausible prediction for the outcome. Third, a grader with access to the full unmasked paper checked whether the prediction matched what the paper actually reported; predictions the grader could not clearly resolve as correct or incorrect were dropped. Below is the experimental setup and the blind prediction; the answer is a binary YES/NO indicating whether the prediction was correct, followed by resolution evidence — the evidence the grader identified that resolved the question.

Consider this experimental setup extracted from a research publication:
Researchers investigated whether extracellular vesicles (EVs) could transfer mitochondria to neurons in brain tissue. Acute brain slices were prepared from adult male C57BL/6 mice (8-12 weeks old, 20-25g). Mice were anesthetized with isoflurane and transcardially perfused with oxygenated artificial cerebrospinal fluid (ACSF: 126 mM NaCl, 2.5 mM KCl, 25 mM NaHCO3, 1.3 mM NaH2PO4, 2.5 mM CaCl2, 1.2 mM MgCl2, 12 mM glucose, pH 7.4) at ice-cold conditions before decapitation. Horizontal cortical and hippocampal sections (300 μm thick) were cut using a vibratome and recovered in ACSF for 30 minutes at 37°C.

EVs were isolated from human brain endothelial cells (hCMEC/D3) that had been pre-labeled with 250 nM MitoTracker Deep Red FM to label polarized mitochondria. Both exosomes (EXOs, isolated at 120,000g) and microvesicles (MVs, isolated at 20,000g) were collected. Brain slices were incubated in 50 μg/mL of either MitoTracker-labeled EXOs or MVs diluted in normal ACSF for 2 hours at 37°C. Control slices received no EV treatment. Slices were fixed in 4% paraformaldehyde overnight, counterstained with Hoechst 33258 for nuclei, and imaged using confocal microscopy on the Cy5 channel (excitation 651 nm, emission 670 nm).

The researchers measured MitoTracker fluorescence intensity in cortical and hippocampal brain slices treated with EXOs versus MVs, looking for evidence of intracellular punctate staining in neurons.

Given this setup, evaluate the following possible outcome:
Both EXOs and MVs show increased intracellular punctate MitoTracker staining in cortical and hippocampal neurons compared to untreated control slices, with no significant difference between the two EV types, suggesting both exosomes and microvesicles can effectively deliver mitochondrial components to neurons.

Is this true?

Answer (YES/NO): NO